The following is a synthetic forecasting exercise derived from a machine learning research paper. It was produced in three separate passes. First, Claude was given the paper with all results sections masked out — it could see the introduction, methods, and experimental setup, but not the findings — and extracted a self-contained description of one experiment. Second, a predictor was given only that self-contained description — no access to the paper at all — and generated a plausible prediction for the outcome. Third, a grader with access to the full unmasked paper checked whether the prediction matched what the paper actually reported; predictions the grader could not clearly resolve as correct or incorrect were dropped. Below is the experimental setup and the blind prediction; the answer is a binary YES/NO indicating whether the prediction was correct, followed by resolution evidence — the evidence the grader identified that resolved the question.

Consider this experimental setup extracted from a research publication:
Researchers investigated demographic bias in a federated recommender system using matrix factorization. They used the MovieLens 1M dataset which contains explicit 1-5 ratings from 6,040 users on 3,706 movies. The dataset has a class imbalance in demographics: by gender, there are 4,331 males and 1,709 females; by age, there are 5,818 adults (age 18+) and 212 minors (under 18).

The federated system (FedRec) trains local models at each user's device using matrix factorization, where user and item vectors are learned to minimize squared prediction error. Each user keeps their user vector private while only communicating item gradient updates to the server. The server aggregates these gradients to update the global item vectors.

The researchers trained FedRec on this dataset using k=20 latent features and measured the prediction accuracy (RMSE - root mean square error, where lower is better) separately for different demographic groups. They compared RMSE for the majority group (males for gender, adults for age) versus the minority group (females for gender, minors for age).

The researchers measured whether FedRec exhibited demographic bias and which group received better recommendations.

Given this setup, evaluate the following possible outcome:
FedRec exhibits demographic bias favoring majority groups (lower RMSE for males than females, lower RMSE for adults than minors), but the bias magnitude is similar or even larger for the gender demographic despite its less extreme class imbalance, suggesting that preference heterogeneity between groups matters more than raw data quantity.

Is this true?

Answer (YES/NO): NO